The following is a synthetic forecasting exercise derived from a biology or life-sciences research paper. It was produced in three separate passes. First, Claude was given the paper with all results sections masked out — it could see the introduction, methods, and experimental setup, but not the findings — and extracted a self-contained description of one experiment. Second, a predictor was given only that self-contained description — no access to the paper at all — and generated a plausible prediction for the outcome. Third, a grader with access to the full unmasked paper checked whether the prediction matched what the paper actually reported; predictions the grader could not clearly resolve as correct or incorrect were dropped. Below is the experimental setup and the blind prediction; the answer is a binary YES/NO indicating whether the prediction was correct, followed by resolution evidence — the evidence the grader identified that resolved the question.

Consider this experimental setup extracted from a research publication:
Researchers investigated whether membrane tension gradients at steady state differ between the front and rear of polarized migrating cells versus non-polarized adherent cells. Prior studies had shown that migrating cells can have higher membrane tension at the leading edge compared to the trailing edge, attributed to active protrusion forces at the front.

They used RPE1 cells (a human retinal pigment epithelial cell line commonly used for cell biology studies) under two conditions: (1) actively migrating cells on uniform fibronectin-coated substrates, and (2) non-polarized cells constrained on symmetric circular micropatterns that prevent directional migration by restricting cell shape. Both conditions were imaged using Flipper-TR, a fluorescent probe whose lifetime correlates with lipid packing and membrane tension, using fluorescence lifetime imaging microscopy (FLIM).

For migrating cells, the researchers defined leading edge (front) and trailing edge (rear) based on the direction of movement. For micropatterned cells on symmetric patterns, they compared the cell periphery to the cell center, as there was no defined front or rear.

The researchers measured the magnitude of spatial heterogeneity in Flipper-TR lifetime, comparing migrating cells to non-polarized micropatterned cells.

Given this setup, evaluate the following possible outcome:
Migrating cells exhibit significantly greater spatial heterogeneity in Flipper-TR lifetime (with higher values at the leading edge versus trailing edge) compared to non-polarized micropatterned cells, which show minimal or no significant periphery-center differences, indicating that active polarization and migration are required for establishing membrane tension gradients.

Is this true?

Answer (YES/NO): NO